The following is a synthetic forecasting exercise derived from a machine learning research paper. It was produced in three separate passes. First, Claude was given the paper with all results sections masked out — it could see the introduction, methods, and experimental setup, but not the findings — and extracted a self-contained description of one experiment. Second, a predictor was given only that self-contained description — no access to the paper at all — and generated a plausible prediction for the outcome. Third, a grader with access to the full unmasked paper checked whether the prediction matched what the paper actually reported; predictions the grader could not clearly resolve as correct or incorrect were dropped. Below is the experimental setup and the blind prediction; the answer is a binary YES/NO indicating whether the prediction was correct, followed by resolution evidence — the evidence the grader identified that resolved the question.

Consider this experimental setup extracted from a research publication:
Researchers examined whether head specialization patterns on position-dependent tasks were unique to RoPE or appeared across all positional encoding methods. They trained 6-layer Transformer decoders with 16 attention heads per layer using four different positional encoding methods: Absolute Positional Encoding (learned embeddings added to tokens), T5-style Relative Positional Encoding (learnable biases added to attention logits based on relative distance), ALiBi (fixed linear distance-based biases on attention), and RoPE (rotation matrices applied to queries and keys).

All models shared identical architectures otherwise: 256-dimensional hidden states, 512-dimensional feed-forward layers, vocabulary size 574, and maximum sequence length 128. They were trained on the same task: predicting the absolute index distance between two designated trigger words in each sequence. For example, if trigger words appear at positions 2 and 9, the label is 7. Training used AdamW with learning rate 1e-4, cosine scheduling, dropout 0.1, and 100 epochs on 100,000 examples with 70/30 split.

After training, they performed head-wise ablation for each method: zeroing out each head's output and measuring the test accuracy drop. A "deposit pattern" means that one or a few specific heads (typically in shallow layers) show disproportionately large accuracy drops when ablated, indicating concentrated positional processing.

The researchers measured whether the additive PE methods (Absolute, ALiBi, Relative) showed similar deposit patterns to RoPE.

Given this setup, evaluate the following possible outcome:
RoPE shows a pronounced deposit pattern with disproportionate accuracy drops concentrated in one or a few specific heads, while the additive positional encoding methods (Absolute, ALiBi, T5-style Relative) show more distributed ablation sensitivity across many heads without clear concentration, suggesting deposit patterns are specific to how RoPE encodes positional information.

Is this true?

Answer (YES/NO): YES